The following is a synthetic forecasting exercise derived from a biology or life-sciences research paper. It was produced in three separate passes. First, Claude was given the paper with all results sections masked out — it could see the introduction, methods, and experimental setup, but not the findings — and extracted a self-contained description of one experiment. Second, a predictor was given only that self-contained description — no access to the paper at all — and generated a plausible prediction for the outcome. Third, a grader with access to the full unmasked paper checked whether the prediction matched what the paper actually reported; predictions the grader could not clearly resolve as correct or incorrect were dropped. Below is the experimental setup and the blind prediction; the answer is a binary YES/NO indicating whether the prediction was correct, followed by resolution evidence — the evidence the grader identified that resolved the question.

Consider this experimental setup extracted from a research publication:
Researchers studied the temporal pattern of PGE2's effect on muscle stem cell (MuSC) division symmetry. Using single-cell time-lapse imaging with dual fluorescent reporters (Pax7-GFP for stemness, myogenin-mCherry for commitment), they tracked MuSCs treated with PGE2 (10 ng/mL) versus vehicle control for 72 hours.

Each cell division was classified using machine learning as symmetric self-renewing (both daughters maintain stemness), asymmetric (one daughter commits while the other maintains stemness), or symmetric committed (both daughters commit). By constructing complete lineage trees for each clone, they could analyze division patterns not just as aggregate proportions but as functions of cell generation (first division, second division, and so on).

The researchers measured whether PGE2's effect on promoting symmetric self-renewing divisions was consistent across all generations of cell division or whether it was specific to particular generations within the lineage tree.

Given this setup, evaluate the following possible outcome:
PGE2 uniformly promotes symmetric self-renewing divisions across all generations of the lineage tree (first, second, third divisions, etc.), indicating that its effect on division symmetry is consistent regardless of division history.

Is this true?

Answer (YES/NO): YES